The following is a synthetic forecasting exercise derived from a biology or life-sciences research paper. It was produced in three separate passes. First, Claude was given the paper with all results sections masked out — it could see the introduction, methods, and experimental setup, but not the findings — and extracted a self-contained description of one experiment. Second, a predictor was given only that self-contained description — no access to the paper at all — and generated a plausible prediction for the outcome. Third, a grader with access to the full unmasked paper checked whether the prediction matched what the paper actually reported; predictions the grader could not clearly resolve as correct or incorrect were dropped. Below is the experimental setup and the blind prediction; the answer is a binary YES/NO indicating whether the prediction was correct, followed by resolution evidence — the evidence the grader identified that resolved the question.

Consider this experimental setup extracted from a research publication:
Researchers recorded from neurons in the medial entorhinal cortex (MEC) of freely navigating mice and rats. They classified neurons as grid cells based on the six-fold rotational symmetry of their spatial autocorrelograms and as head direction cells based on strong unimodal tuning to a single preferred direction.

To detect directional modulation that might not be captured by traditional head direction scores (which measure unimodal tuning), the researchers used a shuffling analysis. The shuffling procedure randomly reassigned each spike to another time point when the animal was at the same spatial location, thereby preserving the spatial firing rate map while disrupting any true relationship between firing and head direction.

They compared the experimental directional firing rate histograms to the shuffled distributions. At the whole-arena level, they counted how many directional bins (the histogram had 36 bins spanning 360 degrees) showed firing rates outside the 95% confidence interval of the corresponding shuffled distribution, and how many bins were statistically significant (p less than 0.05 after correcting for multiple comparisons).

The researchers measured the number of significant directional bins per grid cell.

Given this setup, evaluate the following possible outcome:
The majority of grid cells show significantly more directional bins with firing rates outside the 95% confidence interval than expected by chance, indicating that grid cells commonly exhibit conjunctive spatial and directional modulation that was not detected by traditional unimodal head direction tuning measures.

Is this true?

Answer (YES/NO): YES